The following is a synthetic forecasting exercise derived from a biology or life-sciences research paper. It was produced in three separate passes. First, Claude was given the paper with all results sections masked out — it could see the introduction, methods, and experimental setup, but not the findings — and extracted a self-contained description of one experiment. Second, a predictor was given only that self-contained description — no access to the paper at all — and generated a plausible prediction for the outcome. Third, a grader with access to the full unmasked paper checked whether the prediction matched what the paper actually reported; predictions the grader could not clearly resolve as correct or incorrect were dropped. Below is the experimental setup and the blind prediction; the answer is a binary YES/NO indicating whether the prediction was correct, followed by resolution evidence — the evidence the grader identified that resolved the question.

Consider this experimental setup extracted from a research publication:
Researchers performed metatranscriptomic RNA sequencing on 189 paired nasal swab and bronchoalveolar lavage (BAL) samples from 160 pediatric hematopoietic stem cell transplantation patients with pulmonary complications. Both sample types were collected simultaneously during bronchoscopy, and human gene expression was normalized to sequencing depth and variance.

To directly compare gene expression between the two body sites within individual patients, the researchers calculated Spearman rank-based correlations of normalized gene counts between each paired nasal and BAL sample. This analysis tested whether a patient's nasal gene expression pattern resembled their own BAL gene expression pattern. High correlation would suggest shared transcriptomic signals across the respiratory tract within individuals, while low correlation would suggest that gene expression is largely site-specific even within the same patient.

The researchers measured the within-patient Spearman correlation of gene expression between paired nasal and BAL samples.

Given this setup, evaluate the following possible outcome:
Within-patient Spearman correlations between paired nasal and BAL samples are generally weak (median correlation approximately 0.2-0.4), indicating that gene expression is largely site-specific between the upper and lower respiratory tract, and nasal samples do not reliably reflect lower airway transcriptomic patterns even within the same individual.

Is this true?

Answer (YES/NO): NO